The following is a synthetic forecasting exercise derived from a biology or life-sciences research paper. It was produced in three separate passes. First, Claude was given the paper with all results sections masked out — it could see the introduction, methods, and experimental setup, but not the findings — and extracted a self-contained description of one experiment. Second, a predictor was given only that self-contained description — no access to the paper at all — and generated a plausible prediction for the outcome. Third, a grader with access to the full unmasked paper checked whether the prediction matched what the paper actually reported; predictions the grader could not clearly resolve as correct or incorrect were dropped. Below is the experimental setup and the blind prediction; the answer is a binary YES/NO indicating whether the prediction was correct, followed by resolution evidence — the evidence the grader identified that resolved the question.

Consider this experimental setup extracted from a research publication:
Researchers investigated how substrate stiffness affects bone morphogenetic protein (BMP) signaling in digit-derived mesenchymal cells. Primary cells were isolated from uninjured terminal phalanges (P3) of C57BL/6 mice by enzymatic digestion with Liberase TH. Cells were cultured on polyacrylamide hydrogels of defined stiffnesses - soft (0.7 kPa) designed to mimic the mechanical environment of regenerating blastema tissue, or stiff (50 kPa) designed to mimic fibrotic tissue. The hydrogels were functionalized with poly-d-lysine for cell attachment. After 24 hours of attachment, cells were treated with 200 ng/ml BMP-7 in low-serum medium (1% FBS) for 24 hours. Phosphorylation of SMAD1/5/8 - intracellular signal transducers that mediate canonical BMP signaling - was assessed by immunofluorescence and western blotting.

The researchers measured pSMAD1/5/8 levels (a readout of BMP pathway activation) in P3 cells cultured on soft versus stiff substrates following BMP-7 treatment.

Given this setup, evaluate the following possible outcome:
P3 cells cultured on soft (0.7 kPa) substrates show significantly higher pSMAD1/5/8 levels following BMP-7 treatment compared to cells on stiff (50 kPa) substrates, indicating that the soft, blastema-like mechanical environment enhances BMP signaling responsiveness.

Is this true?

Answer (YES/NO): YES